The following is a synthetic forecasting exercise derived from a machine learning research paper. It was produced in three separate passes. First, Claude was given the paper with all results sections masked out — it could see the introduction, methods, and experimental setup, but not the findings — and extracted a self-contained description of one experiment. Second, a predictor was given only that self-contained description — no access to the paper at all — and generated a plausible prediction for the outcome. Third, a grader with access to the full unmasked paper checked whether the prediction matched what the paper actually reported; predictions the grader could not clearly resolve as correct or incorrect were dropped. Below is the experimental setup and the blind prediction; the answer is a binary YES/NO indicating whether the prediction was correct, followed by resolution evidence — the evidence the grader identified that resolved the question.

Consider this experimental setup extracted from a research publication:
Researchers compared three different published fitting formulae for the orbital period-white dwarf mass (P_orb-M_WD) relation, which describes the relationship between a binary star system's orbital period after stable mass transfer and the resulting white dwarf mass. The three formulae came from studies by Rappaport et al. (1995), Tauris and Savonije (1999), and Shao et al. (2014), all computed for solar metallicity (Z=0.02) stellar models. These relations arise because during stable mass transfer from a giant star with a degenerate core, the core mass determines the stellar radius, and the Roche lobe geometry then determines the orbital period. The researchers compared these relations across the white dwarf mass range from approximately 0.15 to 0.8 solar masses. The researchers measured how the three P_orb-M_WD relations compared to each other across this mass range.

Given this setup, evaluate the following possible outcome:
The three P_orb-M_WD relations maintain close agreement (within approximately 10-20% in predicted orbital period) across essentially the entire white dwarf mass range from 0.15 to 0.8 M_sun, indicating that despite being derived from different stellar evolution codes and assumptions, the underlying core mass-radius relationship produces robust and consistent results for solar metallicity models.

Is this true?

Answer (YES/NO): NO